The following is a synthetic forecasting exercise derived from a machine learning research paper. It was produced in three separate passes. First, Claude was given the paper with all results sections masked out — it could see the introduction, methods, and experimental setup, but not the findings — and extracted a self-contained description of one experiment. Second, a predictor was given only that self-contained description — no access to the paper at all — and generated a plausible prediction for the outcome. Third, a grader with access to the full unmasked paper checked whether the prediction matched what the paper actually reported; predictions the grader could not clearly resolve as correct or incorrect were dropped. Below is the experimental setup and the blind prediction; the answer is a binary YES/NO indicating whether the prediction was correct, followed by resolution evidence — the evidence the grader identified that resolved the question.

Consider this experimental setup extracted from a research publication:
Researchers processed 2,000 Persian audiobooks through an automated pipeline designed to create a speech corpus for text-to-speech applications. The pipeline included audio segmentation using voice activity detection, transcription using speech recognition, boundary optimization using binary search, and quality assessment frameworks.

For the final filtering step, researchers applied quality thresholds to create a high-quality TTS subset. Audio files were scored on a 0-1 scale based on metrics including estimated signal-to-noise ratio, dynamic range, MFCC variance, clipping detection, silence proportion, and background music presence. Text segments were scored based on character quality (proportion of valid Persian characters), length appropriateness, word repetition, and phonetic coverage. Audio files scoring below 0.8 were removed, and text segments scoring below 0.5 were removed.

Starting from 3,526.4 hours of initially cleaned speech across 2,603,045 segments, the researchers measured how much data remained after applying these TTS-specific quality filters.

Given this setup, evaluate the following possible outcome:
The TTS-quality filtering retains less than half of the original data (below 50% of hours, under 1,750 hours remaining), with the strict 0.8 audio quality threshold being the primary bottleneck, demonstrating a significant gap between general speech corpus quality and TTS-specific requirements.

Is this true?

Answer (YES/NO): NO